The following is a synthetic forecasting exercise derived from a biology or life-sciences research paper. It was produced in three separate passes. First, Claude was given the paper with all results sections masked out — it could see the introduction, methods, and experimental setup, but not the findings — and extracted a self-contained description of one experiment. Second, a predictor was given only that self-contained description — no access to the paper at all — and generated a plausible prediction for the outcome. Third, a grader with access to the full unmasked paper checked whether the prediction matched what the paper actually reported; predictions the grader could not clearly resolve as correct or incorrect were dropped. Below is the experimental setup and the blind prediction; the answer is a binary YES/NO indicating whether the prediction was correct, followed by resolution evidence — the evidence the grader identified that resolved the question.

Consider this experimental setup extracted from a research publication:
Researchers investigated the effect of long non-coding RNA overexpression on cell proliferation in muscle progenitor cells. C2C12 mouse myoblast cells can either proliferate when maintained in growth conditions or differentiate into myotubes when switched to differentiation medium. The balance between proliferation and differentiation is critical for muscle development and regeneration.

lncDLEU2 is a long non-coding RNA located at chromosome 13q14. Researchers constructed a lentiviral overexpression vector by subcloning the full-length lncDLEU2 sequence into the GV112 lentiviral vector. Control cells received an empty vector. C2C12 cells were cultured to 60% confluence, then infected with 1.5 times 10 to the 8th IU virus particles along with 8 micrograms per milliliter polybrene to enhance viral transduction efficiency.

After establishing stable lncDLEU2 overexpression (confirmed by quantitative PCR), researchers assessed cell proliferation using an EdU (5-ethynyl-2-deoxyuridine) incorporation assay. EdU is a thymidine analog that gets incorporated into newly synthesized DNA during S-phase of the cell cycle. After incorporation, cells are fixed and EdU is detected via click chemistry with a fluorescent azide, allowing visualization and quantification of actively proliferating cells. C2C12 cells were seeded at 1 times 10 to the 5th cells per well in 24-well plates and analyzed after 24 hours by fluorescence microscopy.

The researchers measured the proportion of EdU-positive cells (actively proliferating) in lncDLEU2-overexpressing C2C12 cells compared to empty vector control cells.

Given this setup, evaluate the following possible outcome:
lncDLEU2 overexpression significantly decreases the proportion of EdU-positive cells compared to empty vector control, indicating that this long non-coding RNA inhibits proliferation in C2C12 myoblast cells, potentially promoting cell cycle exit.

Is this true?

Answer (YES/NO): YES